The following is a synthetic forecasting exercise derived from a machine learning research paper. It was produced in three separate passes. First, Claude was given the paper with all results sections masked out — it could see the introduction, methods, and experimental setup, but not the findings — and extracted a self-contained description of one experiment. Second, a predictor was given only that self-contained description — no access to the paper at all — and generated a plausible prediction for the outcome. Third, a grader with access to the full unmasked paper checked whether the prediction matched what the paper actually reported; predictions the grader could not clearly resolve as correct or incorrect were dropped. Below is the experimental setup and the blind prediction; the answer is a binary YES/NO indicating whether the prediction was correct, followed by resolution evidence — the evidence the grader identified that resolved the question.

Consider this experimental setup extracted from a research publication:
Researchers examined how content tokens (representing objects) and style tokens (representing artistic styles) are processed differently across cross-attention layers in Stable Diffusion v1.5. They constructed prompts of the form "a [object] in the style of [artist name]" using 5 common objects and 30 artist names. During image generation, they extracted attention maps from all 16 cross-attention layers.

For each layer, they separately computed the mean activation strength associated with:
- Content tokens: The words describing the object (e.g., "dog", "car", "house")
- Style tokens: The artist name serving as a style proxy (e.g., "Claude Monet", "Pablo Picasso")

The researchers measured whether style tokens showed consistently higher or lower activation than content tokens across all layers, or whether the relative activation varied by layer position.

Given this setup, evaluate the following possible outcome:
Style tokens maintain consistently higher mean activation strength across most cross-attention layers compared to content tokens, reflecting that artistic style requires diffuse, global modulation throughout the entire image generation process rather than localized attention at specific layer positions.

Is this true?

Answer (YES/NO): NO